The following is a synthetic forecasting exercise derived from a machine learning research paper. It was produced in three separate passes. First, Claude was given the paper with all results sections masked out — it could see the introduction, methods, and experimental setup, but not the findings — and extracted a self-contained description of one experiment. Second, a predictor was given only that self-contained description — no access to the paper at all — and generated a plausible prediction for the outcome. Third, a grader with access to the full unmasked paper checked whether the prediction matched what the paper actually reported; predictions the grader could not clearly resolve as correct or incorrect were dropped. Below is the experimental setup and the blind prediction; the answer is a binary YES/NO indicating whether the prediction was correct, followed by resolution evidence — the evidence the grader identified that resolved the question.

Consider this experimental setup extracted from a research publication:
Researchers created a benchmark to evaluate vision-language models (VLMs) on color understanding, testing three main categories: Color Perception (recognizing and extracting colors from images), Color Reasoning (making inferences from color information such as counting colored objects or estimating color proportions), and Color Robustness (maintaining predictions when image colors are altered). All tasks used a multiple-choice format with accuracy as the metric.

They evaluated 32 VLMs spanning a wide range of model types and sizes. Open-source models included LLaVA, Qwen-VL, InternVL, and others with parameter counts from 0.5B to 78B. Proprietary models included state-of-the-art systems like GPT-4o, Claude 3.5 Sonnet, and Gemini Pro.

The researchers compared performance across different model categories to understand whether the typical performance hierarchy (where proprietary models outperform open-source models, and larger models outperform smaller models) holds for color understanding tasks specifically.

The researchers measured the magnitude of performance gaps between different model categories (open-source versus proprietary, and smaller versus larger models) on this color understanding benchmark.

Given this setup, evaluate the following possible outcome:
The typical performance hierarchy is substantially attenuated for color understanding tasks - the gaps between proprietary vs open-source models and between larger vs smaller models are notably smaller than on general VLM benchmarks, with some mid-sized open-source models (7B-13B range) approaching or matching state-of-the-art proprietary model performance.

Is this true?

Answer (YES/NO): NO